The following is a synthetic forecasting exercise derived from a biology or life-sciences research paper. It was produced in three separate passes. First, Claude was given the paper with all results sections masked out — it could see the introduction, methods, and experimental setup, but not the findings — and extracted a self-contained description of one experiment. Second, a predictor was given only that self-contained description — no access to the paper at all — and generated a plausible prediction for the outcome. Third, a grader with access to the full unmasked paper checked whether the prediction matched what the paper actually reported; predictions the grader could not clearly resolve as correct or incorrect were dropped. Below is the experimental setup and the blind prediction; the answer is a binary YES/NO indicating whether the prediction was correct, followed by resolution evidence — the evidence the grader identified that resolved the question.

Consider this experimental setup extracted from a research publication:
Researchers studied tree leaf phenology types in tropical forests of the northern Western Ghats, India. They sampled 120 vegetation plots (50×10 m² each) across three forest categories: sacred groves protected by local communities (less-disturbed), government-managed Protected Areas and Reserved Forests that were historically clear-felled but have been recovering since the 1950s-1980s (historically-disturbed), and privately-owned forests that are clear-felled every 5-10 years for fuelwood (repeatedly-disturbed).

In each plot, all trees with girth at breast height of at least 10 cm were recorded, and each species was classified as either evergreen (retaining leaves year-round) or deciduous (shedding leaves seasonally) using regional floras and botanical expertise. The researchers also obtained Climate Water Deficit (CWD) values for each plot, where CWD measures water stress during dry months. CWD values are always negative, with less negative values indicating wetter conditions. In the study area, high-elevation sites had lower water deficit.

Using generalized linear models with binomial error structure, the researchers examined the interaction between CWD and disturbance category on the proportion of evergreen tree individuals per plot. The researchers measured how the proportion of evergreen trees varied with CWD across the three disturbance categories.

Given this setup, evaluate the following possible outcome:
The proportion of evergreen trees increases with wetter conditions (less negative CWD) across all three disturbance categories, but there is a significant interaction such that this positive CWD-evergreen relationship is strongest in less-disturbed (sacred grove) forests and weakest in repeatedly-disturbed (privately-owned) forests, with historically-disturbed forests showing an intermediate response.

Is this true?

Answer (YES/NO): YES